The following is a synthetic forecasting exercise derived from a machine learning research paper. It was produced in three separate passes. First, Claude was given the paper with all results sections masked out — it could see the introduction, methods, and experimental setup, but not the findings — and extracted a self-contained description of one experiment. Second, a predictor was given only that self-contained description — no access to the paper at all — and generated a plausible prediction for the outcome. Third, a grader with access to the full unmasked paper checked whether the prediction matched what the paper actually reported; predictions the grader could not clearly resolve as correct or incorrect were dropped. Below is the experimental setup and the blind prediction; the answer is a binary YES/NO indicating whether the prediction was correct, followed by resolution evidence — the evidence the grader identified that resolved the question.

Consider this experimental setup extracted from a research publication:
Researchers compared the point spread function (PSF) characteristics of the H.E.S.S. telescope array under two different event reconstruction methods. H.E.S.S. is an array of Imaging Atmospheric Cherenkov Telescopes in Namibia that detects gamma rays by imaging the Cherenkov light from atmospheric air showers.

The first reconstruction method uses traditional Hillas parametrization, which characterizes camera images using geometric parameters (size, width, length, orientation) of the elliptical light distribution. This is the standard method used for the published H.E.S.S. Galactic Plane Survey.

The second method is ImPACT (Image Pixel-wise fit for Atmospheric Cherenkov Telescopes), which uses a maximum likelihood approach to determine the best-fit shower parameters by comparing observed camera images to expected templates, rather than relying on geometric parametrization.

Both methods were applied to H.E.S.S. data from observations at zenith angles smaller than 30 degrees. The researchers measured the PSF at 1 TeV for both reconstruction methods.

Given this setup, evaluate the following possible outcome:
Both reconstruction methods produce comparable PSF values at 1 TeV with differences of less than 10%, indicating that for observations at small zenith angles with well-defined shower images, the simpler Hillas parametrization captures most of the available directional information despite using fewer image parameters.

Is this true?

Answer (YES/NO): NO